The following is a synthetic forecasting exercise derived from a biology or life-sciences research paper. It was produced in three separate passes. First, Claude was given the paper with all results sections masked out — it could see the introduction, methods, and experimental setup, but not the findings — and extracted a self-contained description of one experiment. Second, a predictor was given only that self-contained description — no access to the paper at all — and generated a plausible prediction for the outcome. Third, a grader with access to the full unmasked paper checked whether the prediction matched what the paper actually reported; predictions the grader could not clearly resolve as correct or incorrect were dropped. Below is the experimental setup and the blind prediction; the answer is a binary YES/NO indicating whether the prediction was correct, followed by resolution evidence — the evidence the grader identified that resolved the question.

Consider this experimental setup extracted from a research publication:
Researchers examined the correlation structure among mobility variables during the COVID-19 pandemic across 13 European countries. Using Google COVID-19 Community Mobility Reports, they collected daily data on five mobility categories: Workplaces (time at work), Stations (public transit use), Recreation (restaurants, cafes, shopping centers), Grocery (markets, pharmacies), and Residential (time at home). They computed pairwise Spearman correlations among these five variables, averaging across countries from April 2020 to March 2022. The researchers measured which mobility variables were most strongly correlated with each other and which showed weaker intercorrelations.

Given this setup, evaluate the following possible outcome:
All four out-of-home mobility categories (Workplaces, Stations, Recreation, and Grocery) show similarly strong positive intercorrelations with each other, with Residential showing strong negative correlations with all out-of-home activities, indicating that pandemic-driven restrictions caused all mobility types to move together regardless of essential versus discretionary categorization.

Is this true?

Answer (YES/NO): NO